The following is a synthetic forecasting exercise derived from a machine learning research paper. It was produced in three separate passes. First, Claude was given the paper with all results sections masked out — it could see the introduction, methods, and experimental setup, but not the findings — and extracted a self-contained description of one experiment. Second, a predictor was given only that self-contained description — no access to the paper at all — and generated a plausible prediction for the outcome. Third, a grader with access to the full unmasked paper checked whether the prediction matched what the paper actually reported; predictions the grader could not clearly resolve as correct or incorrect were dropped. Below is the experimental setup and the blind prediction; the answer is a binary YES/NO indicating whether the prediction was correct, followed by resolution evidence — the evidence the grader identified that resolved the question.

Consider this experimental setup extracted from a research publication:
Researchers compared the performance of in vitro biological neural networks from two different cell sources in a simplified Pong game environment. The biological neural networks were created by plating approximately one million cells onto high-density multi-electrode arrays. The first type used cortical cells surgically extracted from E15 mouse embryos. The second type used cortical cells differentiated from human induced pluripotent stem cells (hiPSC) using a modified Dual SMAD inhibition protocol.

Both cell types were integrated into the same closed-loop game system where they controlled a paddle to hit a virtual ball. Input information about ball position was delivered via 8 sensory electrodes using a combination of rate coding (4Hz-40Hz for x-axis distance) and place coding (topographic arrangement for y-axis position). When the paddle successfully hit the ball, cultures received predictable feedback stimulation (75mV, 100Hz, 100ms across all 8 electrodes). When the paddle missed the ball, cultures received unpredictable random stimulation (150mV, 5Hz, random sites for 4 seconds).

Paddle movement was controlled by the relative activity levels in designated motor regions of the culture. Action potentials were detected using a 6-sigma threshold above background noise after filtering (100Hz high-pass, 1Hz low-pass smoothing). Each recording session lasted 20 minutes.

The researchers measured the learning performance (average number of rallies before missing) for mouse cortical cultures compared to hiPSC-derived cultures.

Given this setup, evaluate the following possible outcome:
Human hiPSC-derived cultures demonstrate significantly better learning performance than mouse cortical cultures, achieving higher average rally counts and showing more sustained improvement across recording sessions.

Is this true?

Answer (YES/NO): NO